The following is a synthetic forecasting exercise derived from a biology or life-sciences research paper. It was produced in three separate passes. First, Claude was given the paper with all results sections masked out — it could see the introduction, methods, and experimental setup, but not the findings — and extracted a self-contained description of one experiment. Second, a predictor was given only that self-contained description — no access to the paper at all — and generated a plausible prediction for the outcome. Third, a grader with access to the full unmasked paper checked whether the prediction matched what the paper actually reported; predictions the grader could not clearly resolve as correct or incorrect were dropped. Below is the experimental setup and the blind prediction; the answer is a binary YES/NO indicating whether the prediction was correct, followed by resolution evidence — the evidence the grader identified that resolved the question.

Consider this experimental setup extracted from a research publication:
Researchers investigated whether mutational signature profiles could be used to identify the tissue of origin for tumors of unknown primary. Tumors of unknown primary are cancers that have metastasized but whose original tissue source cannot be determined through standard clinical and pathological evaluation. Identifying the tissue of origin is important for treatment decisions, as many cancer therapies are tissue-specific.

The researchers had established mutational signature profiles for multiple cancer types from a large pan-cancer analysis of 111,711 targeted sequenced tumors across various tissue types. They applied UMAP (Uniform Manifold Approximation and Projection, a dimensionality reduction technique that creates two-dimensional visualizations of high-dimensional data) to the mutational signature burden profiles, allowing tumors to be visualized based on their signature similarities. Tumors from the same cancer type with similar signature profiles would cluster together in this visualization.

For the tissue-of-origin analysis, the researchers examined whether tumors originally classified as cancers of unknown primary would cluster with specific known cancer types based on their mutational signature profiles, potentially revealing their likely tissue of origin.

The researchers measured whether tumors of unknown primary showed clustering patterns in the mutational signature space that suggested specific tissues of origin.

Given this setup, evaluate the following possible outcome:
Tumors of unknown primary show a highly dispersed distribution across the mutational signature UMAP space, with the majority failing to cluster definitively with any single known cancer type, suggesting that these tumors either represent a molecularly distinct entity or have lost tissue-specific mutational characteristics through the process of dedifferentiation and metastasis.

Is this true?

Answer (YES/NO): NO